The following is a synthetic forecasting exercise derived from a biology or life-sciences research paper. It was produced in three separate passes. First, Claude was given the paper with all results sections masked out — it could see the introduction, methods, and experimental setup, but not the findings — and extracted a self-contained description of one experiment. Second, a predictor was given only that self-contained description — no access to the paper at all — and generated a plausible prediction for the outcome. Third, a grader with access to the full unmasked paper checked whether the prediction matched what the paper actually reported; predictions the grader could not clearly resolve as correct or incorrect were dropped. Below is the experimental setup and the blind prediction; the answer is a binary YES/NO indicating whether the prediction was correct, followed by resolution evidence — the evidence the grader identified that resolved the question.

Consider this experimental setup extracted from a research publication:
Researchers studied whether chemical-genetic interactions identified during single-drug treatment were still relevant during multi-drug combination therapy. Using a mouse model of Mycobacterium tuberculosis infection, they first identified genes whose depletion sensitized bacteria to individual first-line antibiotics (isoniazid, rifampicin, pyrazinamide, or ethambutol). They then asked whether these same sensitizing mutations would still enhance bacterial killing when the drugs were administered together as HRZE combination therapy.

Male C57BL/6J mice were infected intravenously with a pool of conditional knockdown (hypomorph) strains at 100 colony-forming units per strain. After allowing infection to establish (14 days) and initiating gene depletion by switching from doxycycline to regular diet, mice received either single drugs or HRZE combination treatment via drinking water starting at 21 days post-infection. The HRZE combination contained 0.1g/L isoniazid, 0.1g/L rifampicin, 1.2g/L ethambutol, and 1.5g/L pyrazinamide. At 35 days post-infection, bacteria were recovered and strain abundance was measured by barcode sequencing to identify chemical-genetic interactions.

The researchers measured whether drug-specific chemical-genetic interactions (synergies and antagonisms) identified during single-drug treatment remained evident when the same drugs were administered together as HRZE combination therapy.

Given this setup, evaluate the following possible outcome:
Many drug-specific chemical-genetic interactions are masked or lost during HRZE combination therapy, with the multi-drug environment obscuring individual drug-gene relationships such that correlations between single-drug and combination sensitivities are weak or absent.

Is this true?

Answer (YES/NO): NO